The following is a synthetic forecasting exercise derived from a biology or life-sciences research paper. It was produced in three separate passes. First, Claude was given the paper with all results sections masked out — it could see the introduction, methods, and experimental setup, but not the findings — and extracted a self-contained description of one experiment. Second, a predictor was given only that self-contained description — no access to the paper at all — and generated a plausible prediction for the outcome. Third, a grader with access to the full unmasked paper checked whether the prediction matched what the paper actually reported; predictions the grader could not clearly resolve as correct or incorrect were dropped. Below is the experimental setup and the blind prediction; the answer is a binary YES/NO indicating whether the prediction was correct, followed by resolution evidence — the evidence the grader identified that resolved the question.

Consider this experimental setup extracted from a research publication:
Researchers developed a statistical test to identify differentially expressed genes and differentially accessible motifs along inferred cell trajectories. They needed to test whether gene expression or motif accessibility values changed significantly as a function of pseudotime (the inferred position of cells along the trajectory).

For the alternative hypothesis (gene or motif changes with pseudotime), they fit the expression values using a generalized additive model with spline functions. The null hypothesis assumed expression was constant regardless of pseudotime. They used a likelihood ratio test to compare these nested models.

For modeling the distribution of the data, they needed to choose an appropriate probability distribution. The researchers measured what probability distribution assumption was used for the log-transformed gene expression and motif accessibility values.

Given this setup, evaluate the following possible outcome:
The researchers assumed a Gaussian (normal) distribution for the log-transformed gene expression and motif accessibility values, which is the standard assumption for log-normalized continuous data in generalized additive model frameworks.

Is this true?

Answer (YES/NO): YES